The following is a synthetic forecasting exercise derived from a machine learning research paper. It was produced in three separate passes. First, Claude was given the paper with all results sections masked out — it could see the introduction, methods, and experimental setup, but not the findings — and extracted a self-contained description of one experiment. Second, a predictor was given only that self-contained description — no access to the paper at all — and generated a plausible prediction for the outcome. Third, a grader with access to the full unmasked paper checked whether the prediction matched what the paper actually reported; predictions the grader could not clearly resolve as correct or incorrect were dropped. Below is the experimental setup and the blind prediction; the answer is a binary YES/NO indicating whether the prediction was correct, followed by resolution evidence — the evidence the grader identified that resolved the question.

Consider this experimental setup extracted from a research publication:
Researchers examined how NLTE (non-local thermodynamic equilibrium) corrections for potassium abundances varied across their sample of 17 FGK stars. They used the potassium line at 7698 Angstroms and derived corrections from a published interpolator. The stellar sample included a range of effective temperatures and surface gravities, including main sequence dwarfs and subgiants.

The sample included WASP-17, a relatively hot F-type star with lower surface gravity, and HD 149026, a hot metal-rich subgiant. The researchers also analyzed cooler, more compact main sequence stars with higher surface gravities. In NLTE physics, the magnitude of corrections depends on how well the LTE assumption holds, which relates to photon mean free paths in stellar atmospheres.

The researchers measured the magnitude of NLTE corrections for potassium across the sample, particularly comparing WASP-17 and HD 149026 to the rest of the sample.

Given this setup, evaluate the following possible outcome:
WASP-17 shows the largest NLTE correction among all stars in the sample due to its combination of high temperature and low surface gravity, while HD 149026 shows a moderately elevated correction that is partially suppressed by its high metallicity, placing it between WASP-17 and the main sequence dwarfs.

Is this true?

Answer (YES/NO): NO